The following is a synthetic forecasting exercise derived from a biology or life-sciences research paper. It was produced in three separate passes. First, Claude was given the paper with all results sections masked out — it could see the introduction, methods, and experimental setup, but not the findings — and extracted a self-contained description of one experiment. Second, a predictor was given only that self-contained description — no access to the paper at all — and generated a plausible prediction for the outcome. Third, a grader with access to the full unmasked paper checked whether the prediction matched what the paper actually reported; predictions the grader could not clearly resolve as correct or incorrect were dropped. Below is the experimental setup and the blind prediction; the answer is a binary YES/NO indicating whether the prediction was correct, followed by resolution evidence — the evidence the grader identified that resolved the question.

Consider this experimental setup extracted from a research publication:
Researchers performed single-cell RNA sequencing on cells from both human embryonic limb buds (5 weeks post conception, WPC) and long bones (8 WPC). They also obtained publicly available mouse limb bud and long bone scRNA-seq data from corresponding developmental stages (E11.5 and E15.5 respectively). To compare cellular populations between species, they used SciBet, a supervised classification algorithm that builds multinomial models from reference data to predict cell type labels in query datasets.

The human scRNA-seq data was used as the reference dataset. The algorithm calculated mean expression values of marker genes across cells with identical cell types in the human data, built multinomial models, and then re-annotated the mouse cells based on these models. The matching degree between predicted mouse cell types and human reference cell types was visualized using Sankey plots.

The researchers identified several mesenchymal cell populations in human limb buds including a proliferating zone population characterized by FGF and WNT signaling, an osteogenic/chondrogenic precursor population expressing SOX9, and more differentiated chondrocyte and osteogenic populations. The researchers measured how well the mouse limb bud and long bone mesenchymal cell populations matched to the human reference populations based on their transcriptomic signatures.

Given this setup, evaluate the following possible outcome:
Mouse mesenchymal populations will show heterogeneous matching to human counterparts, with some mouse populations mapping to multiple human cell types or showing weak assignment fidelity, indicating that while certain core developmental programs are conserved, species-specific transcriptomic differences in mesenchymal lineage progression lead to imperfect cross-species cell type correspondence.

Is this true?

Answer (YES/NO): NO